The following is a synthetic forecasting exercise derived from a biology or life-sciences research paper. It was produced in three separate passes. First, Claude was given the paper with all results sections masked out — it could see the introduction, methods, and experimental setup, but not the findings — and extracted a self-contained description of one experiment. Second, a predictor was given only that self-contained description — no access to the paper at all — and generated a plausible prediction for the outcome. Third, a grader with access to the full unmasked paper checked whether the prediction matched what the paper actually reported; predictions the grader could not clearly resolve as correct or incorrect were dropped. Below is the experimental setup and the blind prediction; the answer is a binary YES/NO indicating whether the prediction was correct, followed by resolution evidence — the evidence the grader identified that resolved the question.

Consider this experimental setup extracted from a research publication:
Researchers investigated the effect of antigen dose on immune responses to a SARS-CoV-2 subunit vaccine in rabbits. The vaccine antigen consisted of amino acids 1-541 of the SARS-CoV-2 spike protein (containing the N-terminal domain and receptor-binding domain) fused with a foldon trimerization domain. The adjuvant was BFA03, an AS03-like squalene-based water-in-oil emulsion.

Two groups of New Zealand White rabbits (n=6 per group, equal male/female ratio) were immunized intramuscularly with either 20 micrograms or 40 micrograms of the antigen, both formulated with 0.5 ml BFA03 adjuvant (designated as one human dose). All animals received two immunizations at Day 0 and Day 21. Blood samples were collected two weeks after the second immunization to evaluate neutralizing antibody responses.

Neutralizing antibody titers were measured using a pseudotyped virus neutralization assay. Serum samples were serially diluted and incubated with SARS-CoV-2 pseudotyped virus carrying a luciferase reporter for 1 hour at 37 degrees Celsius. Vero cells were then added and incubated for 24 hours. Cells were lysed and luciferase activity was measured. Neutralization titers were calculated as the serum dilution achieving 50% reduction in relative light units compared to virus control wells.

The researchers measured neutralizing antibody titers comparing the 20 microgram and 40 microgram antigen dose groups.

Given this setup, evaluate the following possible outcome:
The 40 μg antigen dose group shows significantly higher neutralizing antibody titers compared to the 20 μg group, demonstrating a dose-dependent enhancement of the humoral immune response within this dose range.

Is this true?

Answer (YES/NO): YES